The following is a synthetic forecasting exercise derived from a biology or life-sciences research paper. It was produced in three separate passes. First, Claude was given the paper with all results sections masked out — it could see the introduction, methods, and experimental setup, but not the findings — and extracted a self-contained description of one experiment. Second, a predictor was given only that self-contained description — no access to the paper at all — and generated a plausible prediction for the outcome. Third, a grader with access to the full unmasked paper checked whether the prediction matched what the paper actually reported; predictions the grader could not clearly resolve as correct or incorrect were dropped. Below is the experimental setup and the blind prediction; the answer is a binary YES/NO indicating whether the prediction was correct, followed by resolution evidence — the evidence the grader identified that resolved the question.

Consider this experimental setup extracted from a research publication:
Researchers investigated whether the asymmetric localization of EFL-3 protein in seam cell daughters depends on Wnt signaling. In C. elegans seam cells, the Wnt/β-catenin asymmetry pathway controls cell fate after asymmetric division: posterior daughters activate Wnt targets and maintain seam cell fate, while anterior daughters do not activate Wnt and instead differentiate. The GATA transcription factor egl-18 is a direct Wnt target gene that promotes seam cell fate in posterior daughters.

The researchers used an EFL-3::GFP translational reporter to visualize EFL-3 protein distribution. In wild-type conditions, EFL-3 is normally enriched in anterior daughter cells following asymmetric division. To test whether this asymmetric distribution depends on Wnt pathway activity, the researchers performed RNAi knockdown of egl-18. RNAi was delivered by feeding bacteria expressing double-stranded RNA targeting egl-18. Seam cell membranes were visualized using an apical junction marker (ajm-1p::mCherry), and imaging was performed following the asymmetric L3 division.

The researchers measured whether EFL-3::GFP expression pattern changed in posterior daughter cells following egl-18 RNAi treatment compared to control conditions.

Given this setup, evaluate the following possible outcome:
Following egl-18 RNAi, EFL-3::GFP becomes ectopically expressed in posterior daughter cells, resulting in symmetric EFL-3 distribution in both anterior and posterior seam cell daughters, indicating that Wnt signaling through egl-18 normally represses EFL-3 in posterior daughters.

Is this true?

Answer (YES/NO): NO